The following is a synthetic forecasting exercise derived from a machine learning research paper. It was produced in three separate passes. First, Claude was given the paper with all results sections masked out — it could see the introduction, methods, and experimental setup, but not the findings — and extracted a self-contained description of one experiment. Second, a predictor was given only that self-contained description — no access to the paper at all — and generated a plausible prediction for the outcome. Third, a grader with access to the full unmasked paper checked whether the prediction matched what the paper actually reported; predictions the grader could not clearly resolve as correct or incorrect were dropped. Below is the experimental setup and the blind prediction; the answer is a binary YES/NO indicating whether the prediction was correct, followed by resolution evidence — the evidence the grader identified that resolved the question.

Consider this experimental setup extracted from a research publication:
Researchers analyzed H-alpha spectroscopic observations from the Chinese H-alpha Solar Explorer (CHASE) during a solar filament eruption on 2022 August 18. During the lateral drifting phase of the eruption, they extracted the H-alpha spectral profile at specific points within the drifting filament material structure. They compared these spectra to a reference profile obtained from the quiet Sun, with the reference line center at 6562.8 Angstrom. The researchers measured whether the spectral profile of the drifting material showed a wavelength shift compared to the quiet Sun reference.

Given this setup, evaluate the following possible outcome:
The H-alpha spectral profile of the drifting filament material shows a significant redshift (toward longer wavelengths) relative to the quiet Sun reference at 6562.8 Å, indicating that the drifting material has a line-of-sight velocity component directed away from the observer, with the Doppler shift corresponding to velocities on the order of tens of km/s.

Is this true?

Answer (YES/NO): YES